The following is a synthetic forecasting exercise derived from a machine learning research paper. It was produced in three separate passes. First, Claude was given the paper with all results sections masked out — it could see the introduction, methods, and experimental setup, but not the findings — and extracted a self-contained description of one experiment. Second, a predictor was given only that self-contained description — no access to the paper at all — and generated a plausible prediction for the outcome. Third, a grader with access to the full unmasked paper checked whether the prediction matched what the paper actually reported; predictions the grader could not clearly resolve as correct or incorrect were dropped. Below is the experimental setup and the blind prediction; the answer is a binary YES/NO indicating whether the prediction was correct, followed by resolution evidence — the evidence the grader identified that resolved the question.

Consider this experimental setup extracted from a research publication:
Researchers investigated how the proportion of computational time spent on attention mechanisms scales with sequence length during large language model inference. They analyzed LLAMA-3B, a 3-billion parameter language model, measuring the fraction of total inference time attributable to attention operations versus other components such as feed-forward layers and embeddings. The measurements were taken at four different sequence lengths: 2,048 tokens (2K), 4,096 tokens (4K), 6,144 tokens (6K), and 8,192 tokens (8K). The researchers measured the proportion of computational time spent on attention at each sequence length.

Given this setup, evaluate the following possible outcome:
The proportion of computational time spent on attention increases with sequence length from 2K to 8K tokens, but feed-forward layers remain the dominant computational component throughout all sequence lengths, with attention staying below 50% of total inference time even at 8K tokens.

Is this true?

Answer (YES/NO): NO